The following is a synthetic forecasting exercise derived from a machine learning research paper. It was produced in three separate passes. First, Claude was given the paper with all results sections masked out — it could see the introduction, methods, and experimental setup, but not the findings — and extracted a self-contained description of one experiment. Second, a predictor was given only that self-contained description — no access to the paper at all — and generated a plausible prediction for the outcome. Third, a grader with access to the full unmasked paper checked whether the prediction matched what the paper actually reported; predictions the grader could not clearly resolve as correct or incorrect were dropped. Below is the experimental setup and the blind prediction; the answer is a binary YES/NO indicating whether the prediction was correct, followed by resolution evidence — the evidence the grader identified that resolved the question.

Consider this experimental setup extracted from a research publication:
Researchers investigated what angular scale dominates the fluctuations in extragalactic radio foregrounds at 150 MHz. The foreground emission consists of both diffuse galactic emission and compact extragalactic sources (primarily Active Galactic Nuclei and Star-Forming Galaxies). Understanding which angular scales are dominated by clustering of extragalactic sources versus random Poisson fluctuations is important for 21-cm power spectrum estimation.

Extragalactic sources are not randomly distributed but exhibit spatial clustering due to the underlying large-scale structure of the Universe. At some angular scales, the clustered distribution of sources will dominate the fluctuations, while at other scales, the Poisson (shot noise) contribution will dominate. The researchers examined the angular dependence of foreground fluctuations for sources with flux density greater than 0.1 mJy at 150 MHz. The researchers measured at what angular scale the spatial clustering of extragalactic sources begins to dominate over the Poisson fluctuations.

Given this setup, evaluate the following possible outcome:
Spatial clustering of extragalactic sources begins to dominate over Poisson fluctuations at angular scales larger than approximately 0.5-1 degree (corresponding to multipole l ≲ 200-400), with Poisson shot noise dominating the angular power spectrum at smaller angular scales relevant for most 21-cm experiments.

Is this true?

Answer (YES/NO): NO